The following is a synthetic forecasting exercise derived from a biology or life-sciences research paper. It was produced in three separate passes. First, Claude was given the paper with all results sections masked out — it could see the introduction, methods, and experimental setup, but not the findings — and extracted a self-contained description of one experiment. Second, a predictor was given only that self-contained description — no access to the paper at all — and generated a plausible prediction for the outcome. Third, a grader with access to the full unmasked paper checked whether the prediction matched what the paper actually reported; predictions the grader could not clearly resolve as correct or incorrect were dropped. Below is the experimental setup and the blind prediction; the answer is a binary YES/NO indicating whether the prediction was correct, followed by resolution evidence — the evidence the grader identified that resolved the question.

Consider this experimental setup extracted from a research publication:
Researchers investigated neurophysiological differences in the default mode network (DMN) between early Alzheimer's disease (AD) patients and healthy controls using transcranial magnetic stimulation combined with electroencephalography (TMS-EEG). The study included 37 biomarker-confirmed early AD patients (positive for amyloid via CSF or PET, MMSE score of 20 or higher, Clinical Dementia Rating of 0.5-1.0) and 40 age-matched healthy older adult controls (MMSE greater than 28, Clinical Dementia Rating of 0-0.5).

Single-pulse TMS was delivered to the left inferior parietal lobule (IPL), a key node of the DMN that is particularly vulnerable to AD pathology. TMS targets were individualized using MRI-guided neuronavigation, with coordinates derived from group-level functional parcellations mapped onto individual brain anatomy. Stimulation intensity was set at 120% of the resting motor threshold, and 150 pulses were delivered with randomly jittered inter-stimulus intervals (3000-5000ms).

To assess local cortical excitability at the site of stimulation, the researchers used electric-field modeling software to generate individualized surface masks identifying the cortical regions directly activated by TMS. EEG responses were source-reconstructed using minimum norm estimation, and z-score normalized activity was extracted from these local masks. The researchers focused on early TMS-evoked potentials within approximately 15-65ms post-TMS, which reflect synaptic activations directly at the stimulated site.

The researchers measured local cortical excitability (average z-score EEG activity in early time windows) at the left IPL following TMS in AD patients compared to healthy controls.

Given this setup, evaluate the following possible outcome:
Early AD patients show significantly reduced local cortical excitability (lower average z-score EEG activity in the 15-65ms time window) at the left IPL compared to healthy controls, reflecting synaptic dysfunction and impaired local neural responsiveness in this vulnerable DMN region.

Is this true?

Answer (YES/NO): NO